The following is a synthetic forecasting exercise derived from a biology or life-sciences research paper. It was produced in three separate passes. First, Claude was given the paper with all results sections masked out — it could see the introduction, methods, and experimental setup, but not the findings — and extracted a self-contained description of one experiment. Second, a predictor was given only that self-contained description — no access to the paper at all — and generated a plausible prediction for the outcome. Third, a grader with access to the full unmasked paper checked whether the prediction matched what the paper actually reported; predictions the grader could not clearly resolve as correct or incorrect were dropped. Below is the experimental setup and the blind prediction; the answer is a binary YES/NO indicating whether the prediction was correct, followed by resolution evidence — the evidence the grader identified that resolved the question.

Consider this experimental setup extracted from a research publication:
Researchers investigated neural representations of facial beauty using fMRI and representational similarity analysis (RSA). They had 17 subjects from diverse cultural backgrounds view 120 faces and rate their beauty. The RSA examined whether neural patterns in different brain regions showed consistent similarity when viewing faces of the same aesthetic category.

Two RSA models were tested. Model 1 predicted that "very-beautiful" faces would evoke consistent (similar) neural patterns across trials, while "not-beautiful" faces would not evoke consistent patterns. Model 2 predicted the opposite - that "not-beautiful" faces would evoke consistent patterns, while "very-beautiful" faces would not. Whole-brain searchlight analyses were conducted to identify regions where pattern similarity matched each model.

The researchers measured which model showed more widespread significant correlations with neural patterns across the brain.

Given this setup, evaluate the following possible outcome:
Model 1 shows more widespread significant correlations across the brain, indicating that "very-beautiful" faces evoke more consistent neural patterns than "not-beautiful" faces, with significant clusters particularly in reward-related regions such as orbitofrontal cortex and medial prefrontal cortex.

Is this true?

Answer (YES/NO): YES